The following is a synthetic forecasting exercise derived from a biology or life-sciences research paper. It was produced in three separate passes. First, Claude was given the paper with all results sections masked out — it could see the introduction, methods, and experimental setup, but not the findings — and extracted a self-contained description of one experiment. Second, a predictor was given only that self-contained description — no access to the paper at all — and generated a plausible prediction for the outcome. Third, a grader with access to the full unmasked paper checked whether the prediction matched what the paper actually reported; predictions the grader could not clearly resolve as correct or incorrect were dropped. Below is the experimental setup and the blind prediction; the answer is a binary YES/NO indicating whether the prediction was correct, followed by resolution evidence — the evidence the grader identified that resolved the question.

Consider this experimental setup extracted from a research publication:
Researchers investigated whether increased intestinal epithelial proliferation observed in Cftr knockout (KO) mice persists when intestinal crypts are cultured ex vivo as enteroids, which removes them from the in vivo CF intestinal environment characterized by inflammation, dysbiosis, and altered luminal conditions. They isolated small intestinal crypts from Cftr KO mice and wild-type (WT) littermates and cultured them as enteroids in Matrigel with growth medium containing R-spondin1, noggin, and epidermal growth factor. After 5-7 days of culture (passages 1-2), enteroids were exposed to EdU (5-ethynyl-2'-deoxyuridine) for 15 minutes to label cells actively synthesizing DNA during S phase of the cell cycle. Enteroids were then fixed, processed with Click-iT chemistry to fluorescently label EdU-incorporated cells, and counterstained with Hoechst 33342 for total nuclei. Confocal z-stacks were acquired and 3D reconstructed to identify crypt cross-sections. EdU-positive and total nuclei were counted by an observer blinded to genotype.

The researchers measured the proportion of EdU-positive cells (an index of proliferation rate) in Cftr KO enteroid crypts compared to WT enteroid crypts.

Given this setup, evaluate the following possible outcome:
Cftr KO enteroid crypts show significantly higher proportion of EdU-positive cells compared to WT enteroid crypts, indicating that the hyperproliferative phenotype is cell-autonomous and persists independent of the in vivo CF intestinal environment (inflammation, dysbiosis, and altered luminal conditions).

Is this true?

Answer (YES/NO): YES